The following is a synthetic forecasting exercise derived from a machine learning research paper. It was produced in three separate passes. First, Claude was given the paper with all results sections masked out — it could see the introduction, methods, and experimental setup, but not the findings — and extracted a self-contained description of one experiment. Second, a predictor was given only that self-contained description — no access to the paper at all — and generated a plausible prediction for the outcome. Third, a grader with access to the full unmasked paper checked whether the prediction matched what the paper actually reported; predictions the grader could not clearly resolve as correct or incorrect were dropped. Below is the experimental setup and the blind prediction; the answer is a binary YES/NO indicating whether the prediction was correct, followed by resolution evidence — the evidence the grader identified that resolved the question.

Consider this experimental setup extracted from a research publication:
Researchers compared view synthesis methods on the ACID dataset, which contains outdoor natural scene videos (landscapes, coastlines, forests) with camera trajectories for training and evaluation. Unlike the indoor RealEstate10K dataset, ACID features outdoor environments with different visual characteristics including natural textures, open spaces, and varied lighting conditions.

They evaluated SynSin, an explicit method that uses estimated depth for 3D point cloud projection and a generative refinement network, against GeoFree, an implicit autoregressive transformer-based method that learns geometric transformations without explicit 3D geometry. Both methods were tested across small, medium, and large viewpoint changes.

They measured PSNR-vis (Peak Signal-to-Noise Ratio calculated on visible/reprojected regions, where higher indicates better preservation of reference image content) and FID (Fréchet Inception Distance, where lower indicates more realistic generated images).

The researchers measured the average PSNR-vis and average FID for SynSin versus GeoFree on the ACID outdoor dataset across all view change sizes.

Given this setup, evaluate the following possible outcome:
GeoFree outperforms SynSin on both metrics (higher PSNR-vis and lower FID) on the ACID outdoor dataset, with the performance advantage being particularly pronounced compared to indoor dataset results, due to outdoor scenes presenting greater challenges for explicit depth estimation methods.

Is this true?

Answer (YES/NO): NO